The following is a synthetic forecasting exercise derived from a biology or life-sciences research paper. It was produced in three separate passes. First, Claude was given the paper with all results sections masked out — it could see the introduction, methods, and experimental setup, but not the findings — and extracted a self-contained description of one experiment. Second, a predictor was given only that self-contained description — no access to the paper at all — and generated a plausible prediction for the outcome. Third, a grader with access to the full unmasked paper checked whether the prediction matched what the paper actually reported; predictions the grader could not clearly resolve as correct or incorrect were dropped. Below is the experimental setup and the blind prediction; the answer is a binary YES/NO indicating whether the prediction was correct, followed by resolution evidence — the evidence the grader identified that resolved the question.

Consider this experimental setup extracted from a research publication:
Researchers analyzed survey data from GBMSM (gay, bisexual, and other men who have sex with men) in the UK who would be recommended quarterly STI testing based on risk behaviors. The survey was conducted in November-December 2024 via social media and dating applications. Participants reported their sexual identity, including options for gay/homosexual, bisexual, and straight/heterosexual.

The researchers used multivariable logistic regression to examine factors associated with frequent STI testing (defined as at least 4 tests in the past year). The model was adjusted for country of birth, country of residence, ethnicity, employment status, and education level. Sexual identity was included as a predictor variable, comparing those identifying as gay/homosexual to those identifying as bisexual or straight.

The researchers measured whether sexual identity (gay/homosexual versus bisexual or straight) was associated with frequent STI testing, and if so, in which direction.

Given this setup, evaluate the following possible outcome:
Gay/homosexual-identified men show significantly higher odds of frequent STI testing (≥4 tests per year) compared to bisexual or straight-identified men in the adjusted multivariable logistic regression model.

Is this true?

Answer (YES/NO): YES